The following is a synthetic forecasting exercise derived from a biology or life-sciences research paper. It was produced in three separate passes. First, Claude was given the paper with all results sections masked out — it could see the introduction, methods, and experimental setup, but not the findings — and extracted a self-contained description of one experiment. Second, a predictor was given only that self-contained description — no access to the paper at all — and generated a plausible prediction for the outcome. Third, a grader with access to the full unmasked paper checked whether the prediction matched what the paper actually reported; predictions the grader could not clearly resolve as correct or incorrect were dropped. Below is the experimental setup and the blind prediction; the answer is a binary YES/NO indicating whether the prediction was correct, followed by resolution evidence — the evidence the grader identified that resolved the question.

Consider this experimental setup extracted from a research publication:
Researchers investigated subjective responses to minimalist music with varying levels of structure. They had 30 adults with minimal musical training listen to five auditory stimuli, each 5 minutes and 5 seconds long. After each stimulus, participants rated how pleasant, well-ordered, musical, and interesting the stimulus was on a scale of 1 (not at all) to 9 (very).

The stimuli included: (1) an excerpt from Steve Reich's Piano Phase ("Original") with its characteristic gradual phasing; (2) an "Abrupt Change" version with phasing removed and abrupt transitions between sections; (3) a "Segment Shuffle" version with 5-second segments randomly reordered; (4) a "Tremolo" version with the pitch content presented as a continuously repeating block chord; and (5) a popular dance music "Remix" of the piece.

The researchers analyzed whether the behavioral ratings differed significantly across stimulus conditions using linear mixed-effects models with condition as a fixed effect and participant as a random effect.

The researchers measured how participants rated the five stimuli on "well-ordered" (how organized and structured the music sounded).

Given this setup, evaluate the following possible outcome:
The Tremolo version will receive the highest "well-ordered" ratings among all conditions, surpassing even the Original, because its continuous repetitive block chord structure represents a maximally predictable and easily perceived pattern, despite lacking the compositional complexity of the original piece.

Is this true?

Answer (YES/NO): NO